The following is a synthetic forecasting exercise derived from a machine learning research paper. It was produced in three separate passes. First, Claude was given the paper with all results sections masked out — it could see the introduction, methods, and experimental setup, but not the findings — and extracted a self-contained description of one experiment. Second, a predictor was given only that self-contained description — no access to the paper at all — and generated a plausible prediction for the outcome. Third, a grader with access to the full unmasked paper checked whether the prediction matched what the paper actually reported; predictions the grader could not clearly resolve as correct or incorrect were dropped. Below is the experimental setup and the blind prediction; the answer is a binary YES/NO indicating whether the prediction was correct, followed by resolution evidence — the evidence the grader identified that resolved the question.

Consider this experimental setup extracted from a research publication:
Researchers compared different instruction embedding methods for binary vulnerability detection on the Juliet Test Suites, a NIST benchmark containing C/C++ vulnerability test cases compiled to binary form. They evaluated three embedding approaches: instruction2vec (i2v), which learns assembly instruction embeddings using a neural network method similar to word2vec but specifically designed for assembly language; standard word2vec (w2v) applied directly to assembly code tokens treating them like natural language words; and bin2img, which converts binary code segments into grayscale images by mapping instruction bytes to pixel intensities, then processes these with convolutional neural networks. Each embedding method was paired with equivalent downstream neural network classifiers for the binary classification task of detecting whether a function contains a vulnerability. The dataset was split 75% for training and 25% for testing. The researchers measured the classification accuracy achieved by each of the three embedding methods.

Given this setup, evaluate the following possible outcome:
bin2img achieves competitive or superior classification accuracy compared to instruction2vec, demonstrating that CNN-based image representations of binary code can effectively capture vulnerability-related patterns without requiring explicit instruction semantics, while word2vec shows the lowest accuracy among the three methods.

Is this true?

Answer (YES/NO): YES